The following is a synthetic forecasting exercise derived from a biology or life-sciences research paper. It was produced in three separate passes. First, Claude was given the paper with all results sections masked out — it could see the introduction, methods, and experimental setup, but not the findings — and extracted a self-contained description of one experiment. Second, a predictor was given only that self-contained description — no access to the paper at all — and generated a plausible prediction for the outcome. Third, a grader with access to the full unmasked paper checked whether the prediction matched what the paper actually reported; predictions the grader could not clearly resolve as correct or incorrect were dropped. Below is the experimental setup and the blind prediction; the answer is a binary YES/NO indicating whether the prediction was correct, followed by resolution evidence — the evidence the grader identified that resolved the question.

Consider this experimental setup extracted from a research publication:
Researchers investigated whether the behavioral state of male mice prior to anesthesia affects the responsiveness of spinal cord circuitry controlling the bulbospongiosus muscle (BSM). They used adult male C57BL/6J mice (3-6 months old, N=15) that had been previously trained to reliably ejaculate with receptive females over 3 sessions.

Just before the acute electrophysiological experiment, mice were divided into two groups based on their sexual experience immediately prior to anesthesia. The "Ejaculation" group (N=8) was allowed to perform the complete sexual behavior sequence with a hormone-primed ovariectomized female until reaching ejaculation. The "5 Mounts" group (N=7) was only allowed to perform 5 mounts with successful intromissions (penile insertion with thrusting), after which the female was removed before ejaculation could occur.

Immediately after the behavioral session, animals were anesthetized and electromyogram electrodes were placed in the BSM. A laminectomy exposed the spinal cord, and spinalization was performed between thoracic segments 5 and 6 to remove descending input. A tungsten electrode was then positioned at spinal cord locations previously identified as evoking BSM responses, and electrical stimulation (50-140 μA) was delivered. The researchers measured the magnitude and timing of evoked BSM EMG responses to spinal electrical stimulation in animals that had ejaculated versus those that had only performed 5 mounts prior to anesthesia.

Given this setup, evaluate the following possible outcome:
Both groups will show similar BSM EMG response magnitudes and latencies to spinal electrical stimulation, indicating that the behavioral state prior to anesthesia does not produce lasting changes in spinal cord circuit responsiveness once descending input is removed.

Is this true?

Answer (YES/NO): NO